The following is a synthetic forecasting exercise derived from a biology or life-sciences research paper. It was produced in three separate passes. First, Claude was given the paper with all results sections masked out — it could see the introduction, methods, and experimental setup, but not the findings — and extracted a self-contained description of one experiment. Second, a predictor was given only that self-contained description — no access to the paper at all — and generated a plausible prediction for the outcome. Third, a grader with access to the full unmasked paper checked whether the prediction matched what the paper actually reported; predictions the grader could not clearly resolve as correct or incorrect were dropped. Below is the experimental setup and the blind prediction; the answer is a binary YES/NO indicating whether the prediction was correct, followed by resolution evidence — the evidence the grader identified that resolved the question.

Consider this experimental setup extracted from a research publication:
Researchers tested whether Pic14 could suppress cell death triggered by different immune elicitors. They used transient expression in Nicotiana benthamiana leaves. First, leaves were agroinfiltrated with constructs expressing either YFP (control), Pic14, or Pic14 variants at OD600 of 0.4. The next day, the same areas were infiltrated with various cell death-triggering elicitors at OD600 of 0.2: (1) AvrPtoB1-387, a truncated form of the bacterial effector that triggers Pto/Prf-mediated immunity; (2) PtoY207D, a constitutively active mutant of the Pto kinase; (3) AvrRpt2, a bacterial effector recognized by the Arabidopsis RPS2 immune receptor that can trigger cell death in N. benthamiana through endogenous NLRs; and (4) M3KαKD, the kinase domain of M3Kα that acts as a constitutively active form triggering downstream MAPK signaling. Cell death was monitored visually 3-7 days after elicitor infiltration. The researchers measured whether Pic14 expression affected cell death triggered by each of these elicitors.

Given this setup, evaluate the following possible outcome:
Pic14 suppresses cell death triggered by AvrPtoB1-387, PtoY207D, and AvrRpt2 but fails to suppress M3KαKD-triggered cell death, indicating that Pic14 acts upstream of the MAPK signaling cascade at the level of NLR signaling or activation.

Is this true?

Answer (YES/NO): NO